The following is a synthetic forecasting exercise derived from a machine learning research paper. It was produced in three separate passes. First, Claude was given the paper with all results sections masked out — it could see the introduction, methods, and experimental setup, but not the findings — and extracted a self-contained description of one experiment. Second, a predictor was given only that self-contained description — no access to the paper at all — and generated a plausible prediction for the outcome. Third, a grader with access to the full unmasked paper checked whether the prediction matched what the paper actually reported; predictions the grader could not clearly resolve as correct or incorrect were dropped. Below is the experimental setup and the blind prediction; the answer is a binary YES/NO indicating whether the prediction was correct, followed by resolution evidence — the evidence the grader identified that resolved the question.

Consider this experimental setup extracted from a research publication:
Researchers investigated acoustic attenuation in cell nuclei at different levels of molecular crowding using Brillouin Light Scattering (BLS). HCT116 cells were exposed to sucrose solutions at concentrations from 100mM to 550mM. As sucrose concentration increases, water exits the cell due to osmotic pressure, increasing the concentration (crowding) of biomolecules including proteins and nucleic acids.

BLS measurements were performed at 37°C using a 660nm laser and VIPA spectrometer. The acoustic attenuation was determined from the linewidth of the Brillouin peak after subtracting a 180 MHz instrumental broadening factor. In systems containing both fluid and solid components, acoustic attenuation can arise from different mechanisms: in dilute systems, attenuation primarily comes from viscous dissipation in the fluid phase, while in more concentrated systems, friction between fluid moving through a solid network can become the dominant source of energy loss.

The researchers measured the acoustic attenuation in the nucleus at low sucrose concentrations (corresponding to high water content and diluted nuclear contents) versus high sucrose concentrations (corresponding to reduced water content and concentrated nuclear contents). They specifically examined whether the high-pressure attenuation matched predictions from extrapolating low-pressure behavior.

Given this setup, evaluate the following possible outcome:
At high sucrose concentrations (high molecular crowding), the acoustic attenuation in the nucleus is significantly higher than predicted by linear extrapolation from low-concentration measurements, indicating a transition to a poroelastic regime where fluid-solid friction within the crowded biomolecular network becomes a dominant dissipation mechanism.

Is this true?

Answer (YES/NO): YES